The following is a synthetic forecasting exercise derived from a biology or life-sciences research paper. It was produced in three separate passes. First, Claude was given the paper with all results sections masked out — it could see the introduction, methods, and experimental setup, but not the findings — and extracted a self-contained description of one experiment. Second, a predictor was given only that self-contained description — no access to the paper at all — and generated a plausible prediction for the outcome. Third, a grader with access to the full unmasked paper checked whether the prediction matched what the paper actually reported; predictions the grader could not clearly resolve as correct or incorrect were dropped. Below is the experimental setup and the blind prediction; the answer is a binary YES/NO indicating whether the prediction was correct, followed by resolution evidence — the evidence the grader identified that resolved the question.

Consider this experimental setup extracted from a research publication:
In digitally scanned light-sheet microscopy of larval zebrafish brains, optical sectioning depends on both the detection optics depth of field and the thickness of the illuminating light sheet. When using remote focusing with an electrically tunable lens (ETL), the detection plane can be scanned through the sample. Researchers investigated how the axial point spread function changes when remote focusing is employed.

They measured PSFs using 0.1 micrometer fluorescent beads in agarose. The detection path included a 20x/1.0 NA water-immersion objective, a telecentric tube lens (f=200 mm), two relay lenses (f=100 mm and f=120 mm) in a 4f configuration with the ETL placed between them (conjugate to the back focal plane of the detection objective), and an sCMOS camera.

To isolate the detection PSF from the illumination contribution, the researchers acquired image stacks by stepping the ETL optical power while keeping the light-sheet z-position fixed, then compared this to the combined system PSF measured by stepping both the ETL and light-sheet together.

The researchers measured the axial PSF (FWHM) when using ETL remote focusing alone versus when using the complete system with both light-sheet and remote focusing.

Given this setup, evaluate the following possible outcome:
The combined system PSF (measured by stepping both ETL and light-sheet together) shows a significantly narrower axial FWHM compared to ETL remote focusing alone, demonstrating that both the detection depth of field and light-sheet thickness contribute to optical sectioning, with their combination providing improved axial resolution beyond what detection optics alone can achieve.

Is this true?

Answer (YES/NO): NO